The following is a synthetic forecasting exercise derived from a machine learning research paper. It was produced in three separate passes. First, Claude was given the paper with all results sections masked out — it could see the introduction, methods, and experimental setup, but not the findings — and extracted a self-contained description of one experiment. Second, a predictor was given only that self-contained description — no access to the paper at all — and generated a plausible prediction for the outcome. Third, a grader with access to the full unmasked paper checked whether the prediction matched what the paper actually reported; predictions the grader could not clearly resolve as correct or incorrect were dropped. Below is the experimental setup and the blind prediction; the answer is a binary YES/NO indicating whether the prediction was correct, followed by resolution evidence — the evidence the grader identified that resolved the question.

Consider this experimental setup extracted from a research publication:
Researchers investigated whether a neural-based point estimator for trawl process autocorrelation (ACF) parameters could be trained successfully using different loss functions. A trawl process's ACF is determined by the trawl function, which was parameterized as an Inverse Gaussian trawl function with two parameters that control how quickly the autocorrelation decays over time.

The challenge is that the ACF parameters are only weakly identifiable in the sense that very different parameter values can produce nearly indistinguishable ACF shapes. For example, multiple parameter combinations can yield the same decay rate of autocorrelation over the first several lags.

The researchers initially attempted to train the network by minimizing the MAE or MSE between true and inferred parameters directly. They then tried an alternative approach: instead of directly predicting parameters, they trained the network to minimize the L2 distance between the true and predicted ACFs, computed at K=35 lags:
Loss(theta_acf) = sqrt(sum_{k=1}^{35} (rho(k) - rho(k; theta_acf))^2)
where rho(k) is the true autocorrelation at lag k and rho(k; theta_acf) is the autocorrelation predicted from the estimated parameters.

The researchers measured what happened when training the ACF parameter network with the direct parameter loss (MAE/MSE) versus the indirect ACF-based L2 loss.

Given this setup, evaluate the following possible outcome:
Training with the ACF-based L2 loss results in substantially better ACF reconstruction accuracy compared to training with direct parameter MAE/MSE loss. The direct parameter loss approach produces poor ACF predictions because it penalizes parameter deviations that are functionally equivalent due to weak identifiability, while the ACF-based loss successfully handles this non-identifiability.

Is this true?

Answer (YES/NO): YES